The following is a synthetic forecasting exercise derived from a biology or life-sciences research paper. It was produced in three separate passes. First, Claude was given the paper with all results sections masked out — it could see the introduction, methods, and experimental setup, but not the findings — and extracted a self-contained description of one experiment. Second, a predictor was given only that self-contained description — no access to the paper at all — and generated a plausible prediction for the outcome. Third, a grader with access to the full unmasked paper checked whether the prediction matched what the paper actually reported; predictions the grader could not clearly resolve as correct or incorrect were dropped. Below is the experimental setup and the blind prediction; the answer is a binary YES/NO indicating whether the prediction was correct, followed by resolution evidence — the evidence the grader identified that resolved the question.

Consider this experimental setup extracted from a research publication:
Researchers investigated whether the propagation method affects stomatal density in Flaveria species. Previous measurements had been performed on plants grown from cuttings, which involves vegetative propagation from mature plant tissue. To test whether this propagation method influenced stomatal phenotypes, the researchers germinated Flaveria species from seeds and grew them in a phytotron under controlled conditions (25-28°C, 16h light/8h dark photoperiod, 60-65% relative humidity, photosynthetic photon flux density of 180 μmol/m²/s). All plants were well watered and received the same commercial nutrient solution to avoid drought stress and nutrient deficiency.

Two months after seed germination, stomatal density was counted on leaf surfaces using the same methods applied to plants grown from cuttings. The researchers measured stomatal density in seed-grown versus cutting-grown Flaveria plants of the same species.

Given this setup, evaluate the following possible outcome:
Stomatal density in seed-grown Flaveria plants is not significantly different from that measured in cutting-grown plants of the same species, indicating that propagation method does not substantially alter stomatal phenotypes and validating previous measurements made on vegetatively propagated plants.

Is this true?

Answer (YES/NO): YES